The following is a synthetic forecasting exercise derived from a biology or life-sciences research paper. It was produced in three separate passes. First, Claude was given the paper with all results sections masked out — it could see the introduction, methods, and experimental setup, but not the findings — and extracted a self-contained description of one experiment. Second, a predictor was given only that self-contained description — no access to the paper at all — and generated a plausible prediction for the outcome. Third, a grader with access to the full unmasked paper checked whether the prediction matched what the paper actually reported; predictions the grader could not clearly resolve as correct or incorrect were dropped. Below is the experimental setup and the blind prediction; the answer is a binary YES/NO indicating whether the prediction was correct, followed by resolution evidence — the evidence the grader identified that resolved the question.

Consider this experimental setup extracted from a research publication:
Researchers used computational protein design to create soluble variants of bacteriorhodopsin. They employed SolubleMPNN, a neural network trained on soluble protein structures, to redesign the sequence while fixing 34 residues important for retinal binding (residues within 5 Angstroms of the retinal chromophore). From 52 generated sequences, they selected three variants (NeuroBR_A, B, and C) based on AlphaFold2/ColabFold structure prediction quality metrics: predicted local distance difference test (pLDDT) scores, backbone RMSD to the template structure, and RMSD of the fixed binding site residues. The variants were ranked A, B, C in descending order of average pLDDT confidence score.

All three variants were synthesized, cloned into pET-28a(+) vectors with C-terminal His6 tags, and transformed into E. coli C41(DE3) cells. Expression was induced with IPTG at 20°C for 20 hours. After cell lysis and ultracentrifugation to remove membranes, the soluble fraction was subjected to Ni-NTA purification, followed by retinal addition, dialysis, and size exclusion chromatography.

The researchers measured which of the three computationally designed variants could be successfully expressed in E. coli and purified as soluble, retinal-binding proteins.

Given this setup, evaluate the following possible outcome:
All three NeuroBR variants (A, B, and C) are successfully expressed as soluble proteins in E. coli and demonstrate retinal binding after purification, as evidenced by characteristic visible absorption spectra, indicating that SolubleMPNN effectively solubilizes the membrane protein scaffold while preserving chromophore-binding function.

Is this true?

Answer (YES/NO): NO